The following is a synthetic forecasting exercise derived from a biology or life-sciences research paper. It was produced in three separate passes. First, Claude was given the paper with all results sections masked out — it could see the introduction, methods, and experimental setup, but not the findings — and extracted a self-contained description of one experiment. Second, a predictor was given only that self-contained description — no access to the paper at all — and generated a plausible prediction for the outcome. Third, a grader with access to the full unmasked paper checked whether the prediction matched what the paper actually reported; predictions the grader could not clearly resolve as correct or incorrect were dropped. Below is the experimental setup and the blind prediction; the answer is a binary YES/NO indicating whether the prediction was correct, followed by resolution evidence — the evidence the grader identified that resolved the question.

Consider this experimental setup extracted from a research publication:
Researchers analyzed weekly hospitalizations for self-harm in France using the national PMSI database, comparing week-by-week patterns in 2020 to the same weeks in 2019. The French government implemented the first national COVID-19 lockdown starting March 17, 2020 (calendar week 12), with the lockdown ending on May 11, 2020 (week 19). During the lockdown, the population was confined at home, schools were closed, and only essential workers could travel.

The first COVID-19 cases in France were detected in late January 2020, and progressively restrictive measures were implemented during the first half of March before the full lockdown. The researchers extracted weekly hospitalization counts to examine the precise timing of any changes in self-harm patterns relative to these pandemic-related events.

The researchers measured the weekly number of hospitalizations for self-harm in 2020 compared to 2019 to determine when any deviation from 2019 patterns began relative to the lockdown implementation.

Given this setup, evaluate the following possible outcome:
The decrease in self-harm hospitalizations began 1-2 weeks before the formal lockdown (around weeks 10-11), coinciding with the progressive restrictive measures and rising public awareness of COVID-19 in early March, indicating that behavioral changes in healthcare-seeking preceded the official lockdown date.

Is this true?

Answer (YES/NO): NO